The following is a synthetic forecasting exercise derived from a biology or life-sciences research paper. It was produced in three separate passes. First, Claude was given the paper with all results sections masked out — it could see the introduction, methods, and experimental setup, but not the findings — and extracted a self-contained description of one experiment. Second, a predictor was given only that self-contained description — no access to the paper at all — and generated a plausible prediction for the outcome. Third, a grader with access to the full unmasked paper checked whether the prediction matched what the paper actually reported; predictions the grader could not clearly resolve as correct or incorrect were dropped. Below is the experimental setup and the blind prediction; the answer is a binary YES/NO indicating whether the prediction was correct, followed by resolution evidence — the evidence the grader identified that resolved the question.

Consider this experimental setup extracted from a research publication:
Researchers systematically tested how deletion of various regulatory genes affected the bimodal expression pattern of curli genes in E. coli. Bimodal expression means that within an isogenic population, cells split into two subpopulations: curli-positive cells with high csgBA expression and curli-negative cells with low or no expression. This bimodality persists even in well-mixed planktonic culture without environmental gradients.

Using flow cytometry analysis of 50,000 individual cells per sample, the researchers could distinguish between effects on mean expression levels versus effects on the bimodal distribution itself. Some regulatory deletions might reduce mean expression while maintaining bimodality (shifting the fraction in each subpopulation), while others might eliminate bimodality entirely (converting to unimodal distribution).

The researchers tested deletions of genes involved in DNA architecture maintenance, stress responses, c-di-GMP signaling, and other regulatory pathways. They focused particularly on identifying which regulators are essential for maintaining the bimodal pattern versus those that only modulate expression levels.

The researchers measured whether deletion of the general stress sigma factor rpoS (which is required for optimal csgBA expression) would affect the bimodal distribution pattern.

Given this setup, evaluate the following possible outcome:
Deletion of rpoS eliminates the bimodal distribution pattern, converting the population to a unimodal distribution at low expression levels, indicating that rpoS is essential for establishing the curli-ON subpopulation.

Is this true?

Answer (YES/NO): YES